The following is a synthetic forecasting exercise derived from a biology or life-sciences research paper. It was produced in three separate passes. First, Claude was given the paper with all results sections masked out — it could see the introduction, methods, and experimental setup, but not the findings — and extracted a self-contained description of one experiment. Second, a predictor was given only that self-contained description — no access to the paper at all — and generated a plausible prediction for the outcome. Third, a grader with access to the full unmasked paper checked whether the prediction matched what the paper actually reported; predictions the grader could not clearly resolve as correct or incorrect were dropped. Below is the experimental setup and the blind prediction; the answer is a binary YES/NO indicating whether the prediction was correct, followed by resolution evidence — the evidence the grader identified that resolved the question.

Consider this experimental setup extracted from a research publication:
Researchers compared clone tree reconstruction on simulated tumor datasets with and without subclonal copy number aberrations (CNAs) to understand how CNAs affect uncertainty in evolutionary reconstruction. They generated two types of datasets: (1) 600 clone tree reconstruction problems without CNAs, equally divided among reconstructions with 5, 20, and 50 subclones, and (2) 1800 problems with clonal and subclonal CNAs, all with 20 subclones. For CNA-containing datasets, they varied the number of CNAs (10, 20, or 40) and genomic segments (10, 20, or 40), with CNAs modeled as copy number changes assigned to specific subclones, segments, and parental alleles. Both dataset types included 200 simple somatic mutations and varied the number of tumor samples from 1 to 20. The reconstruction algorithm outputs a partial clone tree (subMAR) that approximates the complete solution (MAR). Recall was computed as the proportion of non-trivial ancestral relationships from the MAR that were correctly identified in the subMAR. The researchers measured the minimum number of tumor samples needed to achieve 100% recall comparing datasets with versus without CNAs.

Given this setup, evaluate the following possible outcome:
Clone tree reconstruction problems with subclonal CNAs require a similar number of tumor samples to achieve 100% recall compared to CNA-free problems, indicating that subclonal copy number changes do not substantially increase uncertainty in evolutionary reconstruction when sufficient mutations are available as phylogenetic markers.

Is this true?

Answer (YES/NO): NO